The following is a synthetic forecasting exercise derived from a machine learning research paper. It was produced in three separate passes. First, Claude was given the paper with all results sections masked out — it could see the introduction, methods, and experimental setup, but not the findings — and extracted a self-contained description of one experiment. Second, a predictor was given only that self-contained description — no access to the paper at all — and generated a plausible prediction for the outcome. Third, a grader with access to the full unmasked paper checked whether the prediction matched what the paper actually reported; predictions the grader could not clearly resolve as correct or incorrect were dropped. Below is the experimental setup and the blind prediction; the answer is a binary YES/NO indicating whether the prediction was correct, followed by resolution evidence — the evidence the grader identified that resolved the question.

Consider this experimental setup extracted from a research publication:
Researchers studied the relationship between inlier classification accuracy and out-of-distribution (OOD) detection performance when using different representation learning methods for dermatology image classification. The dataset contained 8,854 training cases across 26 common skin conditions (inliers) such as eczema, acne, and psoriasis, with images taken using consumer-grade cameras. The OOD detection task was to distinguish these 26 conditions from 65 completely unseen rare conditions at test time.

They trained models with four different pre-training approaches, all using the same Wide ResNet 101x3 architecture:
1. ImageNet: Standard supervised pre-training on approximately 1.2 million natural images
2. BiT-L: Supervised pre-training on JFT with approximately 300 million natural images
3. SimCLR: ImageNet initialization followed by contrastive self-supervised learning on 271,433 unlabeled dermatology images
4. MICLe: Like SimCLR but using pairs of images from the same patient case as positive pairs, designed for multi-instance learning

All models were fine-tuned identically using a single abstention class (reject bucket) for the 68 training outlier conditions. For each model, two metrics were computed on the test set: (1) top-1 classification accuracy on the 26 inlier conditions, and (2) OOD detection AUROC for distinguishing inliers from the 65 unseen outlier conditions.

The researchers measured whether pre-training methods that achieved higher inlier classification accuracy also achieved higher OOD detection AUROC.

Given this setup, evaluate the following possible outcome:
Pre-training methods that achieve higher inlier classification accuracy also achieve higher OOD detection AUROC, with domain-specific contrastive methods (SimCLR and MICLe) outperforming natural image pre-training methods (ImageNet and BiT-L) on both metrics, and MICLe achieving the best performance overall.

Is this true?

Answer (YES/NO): NO